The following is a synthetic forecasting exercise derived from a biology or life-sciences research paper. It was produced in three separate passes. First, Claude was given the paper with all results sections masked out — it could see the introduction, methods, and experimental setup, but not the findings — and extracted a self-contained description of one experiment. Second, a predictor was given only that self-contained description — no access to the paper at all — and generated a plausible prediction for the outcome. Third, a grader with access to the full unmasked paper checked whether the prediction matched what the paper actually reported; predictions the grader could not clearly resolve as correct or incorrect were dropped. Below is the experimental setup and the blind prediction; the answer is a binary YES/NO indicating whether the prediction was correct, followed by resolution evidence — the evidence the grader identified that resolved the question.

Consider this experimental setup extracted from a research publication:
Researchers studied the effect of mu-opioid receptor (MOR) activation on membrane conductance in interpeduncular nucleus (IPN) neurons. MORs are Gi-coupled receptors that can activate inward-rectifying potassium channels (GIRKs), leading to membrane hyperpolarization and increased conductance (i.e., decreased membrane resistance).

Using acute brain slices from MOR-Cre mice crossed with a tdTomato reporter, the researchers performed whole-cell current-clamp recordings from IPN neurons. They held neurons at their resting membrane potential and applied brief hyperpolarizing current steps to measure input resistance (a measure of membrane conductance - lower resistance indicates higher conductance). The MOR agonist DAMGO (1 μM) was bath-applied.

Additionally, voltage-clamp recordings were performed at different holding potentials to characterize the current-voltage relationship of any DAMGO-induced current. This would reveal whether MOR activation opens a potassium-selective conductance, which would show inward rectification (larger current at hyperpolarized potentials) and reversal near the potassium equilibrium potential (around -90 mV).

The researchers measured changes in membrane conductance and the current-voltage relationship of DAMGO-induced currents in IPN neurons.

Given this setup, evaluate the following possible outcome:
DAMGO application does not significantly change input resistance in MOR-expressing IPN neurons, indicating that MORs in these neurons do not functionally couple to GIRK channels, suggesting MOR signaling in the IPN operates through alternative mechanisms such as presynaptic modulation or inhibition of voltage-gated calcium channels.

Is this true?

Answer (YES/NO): NO